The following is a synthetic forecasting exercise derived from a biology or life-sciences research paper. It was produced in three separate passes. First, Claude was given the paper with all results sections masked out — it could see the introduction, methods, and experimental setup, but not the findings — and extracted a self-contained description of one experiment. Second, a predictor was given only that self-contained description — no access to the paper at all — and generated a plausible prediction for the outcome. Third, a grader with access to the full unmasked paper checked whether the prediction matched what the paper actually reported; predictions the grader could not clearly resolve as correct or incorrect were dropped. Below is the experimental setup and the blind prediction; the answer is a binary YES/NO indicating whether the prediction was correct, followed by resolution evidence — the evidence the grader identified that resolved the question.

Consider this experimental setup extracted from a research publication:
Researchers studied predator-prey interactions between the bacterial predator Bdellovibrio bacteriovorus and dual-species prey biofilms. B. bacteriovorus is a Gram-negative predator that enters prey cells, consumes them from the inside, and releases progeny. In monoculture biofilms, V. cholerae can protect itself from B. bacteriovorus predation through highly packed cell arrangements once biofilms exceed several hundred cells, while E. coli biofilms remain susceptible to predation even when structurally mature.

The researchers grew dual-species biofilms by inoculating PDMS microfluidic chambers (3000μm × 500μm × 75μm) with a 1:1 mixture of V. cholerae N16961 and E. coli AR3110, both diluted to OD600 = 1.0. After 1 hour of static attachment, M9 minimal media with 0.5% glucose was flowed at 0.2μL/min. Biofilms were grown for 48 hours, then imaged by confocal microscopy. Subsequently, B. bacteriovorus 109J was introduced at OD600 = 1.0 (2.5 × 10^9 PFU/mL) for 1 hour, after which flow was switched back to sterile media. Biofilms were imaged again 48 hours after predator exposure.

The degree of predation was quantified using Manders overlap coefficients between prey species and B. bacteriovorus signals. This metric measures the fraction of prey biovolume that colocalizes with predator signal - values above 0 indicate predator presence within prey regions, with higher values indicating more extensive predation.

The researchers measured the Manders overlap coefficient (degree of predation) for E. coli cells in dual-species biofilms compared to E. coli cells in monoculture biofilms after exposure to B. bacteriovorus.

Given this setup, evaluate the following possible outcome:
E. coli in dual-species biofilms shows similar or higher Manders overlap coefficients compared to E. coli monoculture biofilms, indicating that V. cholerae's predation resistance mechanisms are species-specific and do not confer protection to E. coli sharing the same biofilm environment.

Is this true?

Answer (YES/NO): NO